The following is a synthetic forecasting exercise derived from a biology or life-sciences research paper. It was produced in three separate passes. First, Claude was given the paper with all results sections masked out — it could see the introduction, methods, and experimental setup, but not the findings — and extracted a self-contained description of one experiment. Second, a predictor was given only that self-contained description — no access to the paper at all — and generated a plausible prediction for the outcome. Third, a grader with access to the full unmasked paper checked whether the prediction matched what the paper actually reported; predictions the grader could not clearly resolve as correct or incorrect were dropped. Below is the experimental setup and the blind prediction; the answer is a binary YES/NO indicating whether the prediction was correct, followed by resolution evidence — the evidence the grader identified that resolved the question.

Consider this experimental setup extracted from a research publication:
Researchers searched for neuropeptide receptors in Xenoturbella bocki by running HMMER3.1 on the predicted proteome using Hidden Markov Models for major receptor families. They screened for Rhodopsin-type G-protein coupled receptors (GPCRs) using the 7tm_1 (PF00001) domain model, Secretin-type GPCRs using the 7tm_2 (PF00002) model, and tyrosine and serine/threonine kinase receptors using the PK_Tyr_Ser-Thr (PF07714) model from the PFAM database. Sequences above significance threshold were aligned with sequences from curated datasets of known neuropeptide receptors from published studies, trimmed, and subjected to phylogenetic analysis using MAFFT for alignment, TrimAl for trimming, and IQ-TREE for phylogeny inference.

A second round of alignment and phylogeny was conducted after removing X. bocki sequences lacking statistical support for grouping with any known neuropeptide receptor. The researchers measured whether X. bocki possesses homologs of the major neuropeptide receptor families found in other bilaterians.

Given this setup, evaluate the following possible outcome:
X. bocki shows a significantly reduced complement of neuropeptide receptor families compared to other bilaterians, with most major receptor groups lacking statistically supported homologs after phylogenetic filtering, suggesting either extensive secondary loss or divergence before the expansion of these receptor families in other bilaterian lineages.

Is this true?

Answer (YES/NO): NO